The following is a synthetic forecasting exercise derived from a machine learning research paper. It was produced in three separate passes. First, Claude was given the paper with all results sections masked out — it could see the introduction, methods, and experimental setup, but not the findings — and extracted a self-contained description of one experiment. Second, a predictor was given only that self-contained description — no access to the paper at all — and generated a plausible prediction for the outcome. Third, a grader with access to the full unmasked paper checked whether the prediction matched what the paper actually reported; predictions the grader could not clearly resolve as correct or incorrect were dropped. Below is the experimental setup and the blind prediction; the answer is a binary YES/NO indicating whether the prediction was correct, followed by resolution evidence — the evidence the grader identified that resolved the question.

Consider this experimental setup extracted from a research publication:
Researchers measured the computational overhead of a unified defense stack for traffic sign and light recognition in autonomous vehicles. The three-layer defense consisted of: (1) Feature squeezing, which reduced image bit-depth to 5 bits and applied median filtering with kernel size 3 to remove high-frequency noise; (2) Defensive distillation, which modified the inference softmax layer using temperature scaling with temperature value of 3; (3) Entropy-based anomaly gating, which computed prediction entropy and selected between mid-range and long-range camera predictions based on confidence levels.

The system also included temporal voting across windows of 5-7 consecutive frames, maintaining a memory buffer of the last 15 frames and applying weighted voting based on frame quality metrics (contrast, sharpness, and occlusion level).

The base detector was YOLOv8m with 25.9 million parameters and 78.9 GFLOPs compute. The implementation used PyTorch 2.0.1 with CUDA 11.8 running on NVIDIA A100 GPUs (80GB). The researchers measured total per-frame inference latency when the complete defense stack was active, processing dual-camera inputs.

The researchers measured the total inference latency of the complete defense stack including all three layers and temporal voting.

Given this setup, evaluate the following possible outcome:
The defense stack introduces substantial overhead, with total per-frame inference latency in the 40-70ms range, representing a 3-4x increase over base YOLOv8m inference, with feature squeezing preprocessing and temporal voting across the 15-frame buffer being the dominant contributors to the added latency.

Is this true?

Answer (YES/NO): NO